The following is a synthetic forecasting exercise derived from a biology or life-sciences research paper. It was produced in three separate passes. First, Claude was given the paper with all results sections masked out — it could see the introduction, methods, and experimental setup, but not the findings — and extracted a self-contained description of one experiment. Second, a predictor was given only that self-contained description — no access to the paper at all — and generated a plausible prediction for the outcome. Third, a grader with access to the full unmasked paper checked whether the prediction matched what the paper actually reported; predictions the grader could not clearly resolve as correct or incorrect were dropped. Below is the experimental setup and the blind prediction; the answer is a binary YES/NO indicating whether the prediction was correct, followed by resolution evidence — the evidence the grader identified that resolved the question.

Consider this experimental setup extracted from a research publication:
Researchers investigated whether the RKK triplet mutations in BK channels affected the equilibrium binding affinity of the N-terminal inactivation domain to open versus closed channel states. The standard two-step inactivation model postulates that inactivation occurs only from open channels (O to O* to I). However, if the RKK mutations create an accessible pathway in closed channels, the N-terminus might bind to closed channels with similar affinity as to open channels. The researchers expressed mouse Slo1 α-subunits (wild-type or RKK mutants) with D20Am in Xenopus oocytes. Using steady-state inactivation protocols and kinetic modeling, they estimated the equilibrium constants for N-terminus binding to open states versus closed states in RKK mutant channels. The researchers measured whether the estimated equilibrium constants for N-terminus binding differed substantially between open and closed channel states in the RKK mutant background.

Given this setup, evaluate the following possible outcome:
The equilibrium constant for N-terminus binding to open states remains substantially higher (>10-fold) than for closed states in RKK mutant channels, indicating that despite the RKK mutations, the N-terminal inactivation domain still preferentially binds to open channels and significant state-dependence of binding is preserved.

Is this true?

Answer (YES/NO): NO